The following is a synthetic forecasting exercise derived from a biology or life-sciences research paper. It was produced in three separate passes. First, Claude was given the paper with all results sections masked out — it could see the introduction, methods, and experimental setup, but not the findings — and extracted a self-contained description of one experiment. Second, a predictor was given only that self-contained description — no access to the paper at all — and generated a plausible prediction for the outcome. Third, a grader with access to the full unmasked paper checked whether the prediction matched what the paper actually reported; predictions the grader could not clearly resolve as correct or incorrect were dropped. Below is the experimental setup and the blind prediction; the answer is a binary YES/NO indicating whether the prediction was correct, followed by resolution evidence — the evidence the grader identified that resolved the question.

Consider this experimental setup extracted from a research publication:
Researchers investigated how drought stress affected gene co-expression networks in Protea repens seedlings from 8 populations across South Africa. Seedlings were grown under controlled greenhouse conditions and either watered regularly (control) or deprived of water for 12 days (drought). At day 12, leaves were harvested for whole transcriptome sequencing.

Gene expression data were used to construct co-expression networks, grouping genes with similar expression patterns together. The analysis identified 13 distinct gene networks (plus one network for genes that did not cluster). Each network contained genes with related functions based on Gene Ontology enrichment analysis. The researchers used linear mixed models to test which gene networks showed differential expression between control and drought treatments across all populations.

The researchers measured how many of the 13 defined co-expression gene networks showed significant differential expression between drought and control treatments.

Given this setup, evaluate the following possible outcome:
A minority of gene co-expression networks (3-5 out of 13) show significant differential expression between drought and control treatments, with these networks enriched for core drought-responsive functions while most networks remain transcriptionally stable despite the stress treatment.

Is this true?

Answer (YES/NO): NO